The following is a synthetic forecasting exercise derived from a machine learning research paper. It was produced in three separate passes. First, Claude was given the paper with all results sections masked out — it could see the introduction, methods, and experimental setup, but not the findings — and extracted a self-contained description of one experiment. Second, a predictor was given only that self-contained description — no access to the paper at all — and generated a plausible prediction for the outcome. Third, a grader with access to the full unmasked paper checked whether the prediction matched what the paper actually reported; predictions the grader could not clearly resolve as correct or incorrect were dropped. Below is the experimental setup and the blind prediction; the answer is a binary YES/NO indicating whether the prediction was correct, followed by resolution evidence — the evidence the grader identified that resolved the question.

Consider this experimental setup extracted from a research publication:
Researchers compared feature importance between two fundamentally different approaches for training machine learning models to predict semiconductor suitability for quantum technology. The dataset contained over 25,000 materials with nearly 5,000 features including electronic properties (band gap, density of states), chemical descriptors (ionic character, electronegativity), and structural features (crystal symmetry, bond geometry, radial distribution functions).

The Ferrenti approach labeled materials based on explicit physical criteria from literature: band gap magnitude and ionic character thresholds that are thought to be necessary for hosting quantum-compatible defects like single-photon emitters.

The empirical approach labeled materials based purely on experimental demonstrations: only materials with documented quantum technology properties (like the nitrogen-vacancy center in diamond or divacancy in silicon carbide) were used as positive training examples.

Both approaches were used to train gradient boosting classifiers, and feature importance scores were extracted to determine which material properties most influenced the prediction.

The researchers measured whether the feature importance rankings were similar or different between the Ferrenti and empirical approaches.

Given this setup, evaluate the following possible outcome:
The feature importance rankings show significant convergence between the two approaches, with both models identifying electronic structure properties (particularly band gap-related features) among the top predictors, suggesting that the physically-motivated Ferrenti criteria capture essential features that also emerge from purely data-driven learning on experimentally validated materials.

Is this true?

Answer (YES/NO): NO